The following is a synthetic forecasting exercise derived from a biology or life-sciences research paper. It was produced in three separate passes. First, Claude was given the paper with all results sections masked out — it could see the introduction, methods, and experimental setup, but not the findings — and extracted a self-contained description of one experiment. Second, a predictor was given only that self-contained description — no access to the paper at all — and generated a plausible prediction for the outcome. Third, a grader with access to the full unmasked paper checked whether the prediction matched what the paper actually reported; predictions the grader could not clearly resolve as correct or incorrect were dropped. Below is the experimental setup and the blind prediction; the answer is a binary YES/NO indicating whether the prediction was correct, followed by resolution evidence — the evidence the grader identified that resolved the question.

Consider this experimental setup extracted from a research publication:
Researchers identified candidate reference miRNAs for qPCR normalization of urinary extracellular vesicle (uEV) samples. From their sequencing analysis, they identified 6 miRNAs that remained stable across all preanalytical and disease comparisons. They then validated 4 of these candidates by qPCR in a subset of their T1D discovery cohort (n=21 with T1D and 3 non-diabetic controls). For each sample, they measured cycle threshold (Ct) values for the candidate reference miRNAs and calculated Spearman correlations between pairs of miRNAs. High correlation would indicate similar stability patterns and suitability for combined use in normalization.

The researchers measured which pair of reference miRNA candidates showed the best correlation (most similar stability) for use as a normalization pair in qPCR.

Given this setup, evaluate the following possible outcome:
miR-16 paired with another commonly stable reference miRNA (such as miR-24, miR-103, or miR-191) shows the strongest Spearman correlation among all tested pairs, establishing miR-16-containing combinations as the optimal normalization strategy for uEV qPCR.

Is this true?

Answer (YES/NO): NO